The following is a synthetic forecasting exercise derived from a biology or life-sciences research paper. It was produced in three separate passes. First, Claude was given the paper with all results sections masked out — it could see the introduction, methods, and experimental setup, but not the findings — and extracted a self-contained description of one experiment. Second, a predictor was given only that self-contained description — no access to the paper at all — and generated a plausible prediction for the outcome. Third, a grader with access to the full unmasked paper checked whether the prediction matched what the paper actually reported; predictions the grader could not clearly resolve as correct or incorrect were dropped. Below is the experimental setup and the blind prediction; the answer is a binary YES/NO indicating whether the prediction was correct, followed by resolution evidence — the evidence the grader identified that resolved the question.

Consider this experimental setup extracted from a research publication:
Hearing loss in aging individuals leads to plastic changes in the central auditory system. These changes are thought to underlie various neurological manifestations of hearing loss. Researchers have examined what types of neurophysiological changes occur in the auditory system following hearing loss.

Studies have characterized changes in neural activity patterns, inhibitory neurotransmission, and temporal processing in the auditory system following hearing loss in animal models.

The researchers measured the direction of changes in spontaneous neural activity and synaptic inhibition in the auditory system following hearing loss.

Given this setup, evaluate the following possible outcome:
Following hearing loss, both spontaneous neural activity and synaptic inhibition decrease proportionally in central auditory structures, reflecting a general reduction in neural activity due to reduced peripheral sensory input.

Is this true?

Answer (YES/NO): NO